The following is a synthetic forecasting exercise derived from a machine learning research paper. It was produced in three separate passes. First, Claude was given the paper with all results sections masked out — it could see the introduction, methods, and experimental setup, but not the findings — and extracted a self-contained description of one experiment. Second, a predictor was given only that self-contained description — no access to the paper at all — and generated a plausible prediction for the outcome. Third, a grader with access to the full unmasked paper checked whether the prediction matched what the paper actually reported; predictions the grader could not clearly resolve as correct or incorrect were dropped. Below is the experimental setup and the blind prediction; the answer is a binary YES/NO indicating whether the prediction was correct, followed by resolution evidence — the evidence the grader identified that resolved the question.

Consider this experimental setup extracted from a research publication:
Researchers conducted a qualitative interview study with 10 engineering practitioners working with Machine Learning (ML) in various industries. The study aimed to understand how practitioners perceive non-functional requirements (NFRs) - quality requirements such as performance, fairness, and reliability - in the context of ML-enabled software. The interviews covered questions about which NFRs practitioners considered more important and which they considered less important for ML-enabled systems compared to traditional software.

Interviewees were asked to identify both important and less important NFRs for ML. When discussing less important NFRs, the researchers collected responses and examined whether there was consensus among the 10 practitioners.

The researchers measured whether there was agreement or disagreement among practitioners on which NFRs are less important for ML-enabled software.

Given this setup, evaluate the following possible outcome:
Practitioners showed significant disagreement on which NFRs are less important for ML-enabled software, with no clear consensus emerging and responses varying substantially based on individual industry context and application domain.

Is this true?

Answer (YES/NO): NO